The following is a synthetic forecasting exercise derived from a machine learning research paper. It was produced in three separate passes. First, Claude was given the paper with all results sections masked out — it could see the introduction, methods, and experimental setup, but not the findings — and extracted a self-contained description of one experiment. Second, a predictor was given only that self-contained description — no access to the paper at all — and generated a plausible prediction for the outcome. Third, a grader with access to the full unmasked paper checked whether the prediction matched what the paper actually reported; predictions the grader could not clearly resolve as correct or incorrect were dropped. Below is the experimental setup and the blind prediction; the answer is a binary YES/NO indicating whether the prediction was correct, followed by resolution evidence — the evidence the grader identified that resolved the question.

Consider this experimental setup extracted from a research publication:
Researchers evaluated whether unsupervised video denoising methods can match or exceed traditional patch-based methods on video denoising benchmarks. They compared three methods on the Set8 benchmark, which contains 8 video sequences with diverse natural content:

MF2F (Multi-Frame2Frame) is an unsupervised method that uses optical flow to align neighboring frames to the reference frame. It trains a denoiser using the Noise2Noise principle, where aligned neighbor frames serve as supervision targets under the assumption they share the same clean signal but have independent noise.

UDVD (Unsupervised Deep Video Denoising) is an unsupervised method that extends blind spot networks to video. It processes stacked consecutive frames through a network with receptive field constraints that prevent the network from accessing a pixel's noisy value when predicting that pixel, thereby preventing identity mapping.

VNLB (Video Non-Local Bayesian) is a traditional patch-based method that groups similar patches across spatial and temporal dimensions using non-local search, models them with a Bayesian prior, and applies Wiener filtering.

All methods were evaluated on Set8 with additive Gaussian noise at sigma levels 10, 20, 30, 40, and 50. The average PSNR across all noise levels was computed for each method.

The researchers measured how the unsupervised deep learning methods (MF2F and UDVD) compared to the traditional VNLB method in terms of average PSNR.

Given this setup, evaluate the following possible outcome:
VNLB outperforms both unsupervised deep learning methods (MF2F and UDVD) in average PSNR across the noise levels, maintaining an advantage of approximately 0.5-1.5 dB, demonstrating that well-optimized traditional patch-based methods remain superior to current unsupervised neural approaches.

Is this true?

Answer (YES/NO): NO